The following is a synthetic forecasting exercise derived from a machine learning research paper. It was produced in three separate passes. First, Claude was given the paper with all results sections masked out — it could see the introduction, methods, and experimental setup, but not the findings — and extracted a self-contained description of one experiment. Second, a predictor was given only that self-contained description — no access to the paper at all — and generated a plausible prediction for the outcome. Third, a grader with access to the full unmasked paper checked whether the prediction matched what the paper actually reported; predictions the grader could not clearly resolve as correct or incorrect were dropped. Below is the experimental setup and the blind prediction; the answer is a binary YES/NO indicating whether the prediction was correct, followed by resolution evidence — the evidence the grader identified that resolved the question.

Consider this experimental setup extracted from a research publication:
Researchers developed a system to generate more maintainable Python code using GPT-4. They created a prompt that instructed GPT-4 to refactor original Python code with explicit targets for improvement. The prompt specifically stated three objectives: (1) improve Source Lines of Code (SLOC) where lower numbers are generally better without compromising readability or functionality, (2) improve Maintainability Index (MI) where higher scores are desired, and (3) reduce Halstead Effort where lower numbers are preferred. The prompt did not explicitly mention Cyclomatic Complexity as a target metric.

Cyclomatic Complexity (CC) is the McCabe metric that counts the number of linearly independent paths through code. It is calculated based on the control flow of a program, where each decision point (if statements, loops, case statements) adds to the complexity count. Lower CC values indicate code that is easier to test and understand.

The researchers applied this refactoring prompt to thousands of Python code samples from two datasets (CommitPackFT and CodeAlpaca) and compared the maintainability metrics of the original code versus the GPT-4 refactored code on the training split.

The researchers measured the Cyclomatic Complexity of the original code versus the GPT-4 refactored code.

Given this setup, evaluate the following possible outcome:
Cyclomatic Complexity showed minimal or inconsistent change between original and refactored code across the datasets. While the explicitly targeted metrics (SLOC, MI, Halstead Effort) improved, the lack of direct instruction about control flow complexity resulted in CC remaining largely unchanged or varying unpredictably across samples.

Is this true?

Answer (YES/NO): YES